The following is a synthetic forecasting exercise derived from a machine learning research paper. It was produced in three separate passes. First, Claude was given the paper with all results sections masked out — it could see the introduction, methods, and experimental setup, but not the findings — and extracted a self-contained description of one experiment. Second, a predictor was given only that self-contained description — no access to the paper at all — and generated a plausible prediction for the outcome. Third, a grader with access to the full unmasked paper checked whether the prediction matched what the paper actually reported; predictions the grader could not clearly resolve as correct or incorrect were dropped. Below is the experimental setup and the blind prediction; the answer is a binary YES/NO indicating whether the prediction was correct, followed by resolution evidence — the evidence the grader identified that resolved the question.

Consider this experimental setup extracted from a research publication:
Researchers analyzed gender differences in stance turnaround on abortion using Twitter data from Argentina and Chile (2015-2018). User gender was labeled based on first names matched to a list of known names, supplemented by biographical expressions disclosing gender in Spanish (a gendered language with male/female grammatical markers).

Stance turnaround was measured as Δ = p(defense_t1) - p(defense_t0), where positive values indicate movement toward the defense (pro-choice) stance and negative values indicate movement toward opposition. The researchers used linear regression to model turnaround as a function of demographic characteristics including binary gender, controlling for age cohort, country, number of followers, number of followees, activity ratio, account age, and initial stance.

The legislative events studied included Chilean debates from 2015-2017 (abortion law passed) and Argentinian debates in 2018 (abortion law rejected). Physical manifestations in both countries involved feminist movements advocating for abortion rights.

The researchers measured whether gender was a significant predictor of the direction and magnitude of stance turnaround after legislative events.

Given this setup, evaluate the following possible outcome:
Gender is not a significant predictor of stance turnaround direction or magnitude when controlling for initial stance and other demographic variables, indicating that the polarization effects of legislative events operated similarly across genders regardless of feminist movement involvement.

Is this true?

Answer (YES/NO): NO